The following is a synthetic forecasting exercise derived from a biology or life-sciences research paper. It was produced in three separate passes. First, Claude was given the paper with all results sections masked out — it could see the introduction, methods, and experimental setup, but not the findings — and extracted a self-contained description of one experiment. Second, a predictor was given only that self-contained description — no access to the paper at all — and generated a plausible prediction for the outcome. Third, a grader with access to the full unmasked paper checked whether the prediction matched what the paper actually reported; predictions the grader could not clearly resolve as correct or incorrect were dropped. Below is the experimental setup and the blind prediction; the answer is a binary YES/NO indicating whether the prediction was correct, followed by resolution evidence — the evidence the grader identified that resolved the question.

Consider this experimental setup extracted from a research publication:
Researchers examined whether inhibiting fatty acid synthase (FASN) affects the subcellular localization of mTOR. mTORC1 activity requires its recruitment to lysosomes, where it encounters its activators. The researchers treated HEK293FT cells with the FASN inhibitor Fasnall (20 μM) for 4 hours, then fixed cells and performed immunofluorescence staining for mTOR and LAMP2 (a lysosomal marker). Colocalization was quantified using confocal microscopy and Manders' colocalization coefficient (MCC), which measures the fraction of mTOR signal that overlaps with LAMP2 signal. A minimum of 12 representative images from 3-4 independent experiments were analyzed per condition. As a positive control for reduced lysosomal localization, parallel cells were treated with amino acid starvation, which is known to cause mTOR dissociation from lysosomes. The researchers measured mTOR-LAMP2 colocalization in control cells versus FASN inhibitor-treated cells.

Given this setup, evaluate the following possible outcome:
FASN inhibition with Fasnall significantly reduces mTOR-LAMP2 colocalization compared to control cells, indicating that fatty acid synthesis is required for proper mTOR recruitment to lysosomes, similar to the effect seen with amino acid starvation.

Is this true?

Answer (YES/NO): YES